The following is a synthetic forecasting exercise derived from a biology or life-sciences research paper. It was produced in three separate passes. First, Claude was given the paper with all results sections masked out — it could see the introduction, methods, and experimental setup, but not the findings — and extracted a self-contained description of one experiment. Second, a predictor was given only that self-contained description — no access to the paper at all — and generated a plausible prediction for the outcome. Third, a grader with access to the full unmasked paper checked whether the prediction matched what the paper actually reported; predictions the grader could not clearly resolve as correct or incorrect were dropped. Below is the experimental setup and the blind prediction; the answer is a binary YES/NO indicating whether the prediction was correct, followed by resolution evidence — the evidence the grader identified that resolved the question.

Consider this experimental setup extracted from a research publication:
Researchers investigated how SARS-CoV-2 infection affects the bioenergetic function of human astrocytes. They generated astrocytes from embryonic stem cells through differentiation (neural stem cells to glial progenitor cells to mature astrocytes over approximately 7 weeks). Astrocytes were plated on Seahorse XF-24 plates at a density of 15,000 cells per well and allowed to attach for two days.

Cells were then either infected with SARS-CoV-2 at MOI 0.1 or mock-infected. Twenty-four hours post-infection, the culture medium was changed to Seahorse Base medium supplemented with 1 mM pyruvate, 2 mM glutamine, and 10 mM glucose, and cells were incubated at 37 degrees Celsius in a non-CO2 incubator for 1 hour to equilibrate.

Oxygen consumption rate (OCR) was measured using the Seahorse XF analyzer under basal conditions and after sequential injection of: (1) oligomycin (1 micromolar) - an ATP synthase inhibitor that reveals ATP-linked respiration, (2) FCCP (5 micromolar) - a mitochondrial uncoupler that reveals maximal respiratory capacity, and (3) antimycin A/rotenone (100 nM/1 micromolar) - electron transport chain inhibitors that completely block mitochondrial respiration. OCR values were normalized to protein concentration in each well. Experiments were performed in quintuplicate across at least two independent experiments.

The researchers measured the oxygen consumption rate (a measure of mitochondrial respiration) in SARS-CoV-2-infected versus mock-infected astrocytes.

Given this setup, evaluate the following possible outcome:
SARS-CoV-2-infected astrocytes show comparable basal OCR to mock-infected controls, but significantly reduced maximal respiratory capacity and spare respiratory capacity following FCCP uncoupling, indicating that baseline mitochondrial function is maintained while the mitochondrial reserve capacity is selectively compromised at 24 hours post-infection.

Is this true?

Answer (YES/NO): NO